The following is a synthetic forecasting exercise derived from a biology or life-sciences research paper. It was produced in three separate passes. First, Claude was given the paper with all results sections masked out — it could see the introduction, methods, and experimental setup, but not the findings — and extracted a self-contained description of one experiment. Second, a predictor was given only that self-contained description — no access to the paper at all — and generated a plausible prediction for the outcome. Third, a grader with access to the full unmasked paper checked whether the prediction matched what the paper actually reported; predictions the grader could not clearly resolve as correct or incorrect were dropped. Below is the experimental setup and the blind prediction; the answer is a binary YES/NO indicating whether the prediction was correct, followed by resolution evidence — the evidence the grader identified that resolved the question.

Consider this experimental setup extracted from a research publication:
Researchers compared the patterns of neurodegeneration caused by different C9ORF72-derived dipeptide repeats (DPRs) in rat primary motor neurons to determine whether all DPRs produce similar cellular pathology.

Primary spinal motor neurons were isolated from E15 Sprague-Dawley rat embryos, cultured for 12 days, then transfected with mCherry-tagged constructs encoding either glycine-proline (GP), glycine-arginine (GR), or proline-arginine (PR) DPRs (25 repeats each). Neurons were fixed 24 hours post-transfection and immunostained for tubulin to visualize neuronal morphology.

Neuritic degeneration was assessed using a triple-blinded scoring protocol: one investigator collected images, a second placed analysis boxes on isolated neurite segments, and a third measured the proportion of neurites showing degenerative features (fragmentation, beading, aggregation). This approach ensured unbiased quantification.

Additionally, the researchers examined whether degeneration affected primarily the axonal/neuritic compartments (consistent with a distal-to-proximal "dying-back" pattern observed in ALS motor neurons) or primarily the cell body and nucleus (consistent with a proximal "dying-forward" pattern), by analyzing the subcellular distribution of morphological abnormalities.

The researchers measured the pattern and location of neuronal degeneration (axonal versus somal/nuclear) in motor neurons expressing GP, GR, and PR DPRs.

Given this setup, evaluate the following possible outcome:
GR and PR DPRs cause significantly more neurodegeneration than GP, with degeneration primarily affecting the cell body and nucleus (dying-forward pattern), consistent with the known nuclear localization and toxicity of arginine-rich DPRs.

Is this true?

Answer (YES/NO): NO